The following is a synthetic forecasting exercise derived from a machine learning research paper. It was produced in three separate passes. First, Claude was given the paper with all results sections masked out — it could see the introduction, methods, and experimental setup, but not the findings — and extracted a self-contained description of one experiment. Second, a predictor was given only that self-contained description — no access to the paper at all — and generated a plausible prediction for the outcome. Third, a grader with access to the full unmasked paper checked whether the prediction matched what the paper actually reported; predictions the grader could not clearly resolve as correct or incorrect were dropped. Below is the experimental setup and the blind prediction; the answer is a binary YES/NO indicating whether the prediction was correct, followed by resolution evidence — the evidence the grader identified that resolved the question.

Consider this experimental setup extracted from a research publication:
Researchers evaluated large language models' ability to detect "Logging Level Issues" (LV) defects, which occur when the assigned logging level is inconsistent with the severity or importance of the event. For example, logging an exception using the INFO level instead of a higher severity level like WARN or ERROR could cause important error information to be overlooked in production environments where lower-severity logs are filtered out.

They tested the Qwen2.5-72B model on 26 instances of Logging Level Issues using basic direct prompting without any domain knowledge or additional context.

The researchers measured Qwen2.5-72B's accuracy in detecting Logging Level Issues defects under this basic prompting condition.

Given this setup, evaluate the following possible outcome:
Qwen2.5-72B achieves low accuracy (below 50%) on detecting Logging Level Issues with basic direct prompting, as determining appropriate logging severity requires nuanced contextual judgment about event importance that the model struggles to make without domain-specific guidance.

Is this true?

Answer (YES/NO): YES